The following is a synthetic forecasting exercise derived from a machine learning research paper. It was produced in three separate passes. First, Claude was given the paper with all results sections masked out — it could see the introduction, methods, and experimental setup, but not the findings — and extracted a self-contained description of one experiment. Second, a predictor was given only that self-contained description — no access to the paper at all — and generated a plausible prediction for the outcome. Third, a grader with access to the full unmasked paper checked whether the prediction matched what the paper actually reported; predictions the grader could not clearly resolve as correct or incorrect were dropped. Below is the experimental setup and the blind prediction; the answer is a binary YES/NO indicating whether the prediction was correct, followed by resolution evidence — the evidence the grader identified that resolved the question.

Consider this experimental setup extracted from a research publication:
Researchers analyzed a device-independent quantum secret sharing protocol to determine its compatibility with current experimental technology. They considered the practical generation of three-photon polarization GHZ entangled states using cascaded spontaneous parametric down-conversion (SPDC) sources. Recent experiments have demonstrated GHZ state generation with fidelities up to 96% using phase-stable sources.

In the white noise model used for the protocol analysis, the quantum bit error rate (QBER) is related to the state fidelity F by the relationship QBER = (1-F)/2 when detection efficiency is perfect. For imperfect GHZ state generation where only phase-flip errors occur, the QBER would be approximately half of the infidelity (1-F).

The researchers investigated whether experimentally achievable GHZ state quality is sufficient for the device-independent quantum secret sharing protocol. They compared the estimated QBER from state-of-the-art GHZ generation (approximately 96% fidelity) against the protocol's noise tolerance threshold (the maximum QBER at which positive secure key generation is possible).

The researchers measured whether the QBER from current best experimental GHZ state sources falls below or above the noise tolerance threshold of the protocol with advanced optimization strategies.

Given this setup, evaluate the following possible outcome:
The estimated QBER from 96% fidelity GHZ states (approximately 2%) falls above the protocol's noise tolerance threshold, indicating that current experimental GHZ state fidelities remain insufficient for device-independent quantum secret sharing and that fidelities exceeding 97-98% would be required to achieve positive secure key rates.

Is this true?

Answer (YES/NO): NO